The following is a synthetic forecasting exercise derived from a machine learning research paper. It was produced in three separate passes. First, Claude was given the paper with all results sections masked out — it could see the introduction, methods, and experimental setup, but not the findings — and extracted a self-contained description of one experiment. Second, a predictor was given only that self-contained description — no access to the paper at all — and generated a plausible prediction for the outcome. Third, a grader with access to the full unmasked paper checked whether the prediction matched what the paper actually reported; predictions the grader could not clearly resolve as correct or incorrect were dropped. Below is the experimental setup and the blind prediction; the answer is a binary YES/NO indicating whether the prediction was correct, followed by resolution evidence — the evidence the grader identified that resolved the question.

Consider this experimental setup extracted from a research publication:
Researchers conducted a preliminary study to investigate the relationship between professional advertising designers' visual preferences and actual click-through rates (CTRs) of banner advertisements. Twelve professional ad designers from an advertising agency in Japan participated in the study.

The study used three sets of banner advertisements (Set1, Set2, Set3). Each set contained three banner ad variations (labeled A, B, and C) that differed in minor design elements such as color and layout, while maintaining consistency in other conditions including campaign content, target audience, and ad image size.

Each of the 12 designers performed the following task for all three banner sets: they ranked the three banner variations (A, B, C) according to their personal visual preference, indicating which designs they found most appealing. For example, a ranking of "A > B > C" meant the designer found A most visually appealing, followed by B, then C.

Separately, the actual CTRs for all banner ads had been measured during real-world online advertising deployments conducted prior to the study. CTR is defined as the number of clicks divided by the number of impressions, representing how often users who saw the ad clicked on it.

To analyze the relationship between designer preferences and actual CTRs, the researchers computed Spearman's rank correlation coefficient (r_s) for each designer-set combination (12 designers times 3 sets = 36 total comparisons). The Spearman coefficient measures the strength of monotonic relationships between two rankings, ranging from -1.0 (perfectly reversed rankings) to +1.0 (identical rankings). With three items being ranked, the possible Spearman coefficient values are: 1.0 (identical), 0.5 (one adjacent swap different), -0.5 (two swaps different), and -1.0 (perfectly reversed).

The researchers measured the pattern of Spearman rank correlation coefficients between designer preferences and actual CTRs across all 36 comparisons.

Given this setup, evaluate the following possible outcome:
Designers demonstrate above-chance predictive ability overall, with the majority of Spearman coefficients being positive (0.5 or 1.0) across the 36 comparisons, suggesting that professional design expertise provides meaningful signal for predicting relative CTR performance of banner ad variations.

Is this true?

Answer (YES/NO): NO